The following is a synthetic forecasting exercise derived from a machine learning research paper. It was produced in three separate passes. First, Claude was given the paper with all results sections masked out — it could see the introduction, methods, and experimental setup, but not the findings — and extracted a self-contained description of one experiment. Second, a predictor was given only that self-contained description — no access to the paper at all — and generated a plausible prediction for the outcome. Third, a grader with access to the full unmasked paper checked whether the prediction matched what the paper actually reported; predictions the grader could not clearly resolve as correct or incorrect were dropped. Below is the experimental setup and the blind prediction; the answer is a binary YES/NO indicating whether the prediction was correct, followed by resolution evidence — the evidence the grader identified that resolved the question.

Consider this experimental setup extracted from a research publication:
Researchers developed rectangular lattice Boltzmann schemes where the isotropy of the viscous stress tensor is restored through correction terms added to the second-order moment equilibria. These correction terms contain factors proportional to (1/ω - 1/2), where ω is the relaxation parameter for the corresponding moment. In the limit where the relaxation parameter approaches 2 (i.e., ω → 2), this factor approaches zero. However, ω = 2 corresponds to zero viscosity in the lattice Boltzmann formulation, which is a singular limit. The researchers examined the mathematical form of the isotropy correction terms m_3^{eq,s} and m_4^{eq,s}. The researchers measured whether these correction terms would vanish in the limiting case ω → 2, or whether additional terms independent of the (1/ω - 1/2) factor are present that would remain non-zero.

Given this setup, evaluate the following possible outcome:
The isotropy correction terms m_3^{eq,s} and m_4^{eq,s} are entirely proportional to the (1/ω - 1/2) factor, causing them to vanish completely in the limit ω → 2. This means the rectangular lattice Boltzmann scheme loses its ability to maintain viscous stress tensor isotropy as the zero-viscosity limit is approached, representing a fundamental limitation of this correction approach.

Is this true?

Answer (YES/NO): YES